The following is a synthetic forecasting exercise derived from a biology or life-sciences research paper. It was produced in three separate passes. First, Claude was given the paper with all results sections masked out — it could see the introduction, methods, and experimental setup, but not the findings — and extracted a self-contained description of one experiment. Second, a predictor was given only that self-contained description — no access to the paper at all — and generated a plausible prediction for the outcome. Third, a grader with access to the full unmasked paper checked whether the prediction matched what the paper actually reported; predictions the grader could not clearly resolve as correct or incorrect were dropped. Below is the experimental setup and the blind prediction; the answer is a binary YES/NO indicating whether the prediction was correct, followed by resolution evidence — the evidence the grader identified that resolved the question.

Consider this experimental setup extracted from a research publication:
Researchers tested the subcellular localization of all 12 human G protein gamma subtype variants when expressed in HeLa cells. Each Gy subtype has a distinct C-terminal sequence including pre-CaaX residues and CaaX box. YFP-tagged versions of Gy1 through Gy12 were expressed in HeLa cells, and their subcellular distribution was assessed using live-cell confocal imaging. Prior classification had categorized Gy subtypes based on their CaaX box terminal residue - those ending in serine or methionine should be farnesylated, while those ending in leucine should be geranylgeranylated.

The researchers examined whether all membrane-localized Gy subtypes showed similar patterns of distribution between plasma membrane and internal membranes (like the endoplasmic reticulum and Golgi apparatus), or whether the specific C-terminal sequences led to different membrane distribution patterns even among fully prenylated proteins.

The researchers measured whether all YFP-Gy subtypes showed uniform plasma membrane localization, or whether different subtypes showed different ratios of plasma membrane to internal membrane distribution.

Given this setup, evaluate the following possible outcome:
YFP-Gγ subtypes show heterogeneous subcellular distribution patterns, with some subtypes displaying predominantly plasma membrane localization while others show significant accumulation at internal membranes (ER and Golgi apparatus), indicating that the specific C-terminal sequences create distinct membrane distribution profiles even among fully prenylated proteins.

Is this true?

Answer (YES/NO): NO